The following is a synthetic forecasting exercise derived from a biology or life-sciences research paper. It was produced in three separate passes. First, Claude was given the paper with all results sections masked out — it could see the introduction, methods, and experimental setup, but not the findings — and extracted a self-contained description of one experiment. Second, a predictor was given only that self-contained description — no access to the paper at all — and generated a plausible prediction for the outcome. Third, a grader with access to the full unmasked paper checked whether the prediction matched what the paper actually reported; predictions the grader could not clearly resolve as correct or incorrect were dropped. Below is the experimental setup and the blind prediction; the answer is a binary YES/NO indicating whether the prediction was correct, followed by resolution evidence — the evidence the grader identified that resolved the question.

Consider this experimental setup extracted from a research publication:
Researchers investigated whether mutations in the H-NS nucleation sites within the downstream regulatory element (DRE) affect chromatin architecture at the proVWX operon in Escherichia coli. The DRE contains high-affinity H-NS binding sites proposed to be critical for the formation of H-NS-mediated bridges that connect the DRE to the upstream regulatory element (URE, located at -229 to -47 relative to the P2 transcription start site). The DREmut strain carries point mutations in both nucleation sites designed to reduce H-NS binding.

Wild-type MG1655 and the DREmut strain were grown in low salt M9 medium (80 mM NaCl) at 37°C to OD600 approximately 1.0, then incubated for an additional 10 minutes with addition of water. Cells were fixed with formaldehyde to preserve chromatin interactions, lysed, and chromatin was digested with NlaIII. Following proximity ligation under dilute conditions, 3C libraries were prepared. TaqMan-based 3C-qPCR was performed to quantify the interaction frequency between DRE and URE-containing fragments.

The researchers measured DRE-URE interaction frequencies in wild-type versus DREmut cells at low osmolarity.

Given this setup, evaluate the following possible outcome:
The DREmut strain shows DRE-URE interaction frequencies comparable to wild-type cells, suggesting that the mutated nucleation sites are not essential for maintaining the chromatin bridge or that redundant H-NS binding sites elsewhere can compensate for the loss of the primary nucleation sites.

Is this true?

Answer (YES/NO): NO